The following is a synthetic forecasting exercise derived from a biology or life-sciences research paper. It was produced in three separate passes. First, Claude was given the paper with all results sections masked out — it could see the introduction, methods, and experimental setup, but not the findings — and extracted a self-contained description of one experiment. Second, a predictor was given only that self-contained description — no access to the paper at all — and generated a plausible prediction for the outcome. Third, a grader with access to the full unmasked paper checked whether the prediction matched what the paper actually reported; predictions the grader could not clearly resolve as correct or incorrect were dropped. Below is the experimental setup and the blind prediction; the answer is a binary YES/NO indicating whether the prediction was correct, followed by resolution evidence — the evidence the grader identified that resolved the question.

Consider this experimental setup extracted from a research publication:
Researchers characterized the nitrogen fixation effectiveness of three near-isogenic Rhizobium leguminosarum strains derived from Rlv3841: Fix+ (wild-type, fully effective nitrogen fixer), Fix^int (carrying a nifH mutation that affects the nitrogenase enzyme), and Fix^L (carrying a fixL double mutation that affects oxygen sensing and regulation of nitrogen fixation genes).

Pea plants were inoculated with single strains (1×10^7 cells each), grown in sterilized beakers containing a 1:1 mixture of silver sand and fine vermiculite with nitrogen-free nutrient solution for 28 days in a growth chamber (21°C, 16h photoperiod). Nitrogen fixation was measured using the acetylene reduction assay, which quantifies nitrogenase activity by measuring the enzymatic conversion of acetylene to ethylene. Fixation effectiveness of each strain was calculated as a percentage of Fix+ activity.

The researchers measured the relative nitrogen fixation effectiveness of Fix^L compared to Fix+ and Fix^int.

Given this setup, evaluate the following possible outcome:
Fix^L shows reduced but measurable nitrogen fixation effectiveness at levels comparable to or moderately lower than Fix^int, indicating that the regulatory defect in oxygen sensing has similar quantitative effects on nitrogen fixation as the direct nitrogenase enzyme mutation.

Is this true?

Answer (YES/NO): NO